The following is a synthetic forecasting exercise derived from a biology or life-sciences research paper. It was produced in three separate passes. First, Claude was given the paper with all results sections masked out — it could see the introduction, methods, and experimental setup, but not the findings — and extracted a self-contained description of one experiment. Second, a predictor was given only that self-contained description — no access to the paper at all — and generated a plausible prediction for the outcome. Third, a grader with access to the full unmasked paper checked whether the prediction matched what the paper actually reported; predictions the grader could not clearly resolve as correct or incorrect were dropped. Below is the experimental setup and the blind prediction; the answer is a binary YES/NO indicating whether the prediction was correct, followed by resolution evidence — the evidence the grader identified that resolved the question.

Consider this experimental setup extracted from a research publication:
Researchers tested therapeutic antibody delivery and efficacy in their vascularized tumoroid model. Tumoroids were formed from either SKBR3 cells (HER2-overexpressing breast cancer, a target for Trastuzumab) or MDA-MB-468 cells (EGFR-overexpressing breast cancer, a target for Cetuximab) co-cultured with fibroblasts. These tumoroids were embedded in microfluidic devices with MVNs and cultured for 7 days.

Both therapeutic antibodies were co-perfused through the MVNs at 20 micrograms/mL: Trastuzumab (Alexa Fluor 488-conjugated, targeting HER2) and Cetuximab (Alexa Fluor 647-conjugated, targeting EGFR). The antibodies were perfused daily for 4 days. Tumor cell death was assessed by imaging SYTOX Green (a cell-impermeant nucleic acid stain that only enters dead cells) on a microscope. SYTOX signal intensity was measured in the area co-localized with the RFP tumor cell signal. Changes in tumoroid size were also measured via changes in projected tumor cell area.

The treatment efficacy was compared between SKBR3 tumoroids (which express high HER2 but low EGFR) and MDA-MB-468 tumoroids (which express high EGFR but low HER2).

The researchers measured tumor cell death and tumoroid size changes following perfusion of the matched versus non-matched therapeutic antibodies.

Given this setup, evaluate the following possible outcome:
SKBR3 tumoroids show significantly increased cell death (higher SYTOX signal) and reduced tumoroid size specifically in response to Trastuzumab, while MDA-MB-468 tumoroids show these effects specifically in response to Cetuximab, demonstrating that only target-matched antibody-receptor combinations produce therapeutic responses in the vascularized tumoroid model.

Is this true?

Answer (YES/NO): NO